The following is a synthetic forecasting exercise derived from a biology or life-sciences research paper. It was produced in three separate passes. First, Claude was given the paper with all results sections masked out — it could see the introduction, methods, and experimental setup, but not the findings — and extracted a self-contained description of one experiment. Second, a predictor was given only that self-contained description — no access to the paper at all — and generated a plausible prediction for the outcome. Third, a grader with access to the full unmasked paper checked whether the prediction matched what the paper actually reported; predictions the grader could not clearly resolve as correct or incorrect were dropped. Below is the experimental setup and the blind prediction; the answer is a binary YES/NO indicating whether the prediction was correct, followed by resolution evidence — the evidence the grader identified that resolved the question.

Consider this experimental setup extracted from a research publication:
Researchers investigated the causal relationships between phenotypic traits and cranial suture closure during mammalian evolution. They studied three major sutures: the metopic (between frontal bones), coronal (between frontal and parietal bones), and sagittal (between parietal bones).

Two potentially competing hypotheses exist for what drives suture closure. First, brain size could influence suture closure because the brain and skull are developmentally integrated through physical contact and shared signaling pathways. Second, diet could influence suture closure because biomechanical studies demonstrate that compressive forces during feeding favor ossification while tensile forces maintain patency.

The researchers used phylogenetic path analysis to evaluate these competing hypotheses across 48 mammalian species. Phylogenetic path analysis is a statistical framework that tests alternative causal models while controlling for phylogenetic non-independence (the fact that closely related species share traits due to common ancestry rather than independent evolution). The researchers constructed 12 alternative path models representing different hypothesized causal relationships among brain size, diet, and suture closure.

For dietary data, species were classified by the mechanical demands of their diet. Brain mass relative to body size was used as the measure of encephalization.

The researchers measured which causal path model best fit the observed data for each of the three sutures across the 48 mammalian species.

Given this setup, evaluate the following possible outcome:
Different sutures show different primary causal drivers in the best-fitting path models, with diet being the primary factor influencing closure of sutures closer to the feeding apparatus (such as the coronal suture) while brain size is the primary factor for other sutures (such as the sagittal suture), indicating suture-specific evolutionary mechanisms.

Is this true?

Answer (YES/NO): NO